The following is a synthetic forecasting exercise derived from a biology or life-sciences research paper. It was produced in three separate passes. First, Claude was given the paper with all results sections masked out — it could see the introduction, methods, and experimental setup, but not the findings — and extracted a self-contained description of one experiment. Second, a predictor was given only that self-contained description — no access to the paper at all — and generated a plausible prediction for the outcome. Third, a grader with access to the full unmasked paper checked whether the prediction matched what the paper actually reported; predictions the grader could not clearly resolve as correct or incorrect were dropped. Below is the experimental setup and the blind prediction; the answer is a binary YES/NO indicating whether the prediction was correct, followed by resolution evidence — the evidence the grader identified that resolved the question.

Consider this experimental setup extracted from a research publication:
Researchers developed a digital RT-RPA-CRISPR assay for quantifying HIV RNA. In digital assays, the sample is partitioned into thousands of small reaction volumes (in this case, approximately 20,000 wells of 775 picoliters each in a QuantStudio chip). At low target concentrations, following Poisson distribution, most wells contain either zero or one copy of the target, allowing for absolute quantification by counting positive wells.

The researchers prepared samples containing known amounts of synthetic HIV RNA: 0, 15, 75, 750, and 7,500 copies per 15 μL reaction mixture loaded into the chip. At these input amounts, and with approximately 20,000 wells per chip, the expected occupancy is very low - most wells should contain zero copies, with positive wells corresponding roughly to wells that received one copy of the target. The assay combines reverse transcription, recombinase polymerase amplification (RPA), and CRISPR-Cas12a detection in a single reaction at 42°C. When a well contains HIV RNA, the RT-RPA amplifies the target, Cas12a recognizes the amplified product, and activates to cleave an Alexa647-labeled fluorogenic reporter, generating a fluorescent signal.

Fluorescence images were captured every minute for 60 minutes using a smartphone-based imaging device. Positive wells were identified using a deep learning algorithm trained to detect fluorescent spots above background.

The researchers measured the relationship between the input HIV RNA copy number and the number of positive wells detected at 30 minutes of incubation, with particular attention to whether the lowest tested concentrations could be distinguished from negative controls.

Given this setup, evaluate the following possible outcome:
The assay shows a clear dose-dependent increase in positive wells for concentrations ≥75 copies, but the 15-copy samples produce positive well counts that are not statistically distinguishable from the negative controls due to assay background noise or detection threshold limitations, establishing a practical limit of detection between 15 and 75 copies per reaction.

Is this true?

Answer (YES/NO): YES